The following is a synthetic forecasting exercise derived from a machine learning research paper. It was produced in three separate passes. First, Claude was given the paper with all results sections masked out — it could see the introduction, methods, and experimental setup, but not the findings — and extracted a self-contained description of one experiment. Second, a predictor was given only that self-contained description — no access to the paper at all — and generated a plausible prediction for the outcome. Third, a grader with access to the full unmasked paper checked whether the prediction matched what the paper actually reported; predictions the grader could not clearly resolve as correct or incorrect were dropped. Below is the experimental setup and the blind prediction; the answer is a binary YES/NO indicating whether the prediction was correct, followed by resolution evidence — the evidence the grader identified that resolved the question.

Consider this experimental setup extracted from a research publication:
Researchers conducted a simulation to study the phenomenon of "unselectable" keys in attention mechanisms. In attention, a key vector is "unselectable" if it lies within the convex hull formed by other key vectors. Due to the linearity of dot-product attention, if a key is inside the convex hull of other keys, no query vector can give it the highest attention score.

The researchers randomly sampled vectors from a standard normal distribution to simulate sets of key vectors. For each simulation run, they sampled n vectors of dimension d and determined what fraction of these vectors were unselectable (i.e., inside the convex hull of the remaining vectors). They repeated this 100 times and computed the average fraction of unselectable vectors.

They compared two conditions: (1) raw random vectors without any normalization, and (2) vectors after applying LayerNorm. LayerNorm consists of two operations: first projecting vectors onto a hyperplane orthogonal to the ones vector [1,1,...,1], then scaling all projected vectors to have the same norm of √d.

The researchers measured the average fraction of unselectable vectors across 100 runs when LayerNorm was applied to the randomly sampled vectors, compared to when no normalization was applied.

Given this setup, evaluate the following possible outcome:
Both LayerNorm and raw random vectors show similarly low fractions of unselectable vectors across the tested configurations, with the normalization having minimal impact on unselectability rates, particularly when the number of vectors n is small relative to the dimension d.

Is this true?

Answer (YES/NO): NO